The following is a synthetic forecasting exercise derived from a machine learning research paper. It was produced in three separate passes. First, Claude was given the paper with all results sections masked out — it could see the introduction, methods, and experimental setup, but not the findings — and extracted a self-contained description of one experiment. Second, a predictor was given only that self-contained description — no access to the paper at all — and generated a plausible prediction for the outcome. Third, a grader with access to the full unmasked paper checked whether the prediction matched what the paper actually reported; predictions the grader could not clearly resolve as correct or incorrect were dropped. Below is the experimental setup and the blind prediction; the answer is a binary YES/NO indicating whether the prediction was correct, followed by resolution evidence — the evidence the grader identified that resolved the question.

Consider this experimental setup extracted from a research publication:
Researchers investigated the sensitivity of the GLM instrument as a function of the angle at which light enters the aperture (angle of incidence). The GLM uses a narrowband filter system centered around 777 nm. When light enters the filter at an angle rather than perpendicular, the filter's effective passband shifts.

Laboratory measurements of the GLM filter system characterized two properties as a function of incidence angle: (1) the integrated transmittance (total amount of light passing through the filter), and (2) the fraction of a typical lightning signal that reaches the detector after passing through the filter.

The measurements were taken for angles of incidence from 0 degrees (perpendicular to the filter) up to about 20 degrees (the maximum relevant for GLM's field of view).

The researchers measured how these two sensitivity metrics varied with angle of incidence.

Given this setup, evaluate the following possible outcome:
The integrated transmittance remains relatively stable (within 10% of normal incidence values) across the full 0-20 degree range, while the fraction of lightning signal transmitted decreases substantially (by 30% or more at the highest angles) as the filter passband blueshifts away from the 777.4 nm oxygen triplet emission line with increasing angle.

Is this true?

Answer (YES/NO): NO